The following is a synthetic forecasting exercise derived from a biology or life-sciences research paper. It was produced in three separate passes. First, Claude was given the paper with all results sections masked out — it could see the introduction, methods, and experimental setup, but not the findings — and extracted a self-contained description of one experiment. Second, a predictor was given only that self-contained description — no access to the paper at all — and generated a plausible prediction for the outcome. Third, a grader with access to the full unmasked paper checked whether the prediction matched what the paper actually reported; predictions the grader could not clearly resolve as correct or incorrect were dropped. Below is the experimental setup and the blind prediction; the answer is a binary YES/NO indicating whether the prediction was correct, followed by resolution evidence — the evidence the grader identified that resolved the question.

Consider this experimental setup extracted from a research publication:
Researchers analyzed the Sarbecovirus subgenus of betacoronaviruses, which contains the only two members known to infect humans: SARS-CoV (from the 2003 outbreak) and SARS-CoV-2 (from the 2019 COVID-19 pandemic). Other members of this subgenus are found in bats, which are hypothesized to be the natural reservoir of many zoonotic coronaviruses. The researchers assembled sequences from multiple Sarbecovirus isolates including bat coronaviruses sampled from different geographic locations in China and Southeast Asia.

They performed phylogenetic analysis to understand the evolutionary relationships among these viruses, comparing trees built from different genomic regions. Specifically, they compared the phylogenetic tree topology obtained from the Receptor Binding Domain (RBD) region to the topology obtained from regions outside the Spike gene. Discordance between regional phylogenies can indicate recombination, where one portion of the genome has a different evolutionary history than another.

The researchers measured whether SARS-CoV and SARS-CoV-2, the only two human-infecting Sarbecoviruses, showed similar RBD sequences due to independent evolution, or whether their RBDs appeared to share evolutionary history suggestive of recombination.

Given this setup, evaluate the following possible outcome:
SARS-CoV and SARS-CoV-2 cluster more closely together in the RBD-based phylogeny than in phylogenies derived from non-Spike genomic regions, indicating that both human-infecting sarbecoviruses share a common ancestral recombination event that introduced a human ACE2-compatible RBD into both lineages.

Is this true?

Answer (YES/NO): YES